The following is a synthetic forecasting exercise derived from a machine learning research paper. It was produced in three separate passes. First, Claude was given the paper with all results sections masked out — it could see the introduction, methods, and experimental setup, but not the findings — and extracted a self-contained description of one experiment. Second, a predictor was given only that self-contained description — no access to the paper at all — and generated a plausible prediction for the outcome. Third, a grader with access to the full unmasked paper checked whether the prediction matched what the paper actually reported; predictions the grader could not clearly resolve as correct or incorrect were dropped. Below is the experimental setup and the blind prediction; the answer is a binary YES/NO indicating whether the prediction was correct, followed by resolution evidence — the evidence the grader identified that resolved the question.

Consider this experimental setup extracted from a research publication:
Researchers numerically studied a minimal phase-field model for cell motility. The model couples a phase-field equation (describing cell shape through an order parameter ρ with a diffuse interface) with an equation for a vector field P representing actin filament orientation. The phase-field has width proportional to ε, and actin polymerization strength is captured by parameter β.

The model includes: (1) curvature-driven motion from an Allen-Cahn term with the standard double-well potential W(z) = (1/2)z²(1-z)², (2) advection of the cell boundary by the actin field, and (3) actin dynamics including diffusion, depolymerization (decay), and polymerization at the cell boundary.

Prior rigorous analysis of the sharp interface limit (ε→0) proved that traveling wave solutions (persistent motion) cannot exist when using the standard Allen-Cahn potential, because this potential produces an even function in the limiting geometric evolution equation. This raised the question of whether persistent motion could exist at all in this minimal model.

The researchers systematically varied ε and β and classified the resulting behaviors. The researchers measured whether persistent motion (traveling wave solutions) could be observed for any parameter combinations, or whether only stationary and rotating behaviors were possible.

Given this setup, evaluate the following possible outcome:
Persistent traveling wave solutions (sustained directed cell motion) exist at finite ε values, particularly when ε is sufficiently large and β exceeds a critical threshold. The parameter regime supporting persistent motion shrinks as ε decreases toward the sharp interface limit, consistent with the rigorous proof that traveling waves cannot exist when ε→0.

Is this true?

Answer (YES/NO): YES